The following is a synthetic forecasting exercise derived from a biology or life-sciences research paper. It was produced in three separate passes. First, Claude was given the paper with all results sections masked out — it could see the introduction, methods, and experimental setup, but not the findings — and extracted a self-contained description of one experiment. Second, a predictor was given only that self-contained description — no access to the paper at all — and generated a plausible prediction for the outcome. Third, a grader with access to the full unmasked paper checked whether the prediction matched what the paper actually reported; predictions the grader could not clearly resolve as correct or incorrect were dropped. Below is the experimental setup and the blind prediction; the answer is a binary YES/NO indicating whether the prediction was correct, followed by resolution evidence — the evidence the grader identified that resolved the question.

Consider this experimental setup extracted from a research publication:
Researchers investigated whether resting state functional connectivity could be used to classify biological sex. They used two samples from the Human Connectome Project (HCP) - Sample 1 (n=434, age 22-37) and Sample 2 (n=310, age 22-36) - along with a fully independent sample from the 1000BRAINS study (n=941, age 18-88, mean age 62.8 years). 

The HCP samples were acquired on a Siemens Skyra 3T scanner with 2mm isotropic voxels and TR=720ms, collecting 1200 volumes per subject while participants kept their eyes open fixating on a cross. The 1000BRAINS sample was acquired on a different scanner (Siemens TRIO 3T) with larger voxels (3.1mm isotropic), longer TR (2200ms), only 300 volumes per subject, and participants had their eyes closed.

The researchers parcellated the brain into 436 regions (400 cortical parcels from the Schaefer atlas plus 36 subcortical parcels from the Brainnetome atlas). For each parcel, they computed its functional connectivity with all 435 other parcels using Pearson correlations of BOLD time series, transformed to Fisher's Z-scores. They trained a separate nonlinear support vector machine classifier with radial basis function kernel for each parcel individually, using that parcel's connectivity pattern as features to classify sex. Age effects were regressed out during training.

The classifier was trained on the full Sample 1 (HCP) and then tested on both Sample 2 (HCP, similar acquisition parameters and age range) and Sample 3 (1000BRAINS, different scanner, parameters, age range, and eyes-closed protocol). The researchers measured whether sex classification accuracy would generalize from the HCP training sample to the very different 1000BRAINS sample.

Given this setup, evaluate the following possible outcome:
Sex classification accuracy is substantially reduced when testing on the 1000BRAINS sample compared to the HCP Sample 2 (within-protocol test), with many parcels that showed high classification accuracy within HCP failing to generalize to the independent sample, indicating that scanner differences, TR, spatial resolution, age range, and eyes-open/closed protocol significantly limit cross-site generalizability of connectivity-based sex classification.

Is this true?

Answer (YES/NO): NO